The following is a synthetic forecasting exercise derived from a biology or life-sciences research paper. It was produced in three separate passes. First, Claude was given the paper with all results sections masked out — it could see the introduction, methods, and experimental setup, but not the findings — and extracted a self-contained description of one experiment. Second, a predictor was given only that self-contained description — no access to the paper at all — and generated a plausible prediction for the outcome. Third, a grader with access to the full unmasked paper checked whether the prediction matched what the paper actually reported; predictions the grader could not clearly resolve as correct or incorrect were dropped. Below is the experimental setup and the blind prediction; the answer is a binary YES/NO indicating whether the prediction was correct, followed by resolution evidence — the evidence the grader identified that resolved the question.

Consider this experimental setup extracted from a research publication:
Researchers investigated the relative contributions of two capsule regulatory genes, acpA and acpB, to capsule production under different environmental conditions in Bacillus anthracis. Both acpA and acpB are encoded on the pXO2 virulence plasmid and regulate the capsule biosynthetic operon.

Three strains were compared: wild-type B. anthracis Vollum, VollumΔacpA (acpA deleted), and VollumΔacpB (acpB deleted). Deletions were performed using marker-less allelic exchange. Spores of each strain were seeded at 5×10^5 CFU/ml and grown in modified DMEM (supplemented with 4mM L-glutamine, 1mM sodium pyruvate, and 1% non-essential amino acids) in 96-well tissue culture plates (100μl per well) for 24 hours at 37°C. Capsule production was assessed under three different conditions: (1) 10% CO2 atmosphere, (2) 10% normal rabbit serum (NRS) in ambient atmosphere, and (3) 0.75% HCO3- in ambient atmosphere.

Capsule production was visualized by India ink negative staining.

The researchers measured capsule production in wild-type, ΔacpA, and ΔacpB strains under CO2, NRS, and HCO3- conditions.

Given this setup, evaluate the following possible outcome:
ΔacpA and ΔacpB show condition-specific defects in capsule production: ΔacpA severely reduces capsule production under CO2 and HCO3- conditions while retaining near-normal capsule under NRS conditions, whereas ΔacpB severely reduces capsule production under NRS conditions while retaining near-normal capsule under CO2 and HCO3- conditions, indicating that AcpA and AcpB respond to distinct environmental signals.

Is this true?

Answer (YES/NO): NO